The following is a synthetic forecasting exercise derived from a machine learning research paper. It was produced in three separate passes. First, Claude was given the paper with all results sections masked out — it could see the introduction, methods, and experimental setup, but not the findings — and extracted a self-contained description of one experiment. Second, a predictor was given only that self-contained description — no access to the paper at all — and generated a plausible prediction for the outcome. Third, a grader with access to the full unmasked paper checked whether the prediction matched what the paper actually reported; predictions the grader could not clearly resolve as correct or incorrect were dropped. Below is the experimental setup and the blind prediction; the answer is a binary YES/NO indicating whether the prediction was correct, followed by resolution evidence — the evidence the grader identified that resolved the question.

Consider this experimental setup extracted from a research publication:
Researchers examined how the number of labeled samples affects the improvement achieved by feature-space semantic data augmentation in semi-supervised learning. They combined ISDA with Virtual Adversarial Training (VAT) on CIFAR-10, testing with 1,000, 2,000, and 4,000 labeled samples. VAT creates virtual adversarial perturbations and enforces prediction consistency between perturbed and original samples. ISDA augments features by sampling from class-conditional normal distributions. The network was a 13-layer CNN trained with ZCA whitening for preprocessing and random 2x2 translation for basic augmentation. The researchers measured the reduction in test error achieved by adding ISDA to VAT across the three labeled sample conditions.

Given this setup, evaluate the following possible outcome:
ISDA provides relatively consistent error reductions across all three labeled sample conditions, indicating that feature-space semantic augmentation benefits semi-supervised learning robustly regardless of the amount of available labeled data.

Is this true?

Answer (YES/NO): NO